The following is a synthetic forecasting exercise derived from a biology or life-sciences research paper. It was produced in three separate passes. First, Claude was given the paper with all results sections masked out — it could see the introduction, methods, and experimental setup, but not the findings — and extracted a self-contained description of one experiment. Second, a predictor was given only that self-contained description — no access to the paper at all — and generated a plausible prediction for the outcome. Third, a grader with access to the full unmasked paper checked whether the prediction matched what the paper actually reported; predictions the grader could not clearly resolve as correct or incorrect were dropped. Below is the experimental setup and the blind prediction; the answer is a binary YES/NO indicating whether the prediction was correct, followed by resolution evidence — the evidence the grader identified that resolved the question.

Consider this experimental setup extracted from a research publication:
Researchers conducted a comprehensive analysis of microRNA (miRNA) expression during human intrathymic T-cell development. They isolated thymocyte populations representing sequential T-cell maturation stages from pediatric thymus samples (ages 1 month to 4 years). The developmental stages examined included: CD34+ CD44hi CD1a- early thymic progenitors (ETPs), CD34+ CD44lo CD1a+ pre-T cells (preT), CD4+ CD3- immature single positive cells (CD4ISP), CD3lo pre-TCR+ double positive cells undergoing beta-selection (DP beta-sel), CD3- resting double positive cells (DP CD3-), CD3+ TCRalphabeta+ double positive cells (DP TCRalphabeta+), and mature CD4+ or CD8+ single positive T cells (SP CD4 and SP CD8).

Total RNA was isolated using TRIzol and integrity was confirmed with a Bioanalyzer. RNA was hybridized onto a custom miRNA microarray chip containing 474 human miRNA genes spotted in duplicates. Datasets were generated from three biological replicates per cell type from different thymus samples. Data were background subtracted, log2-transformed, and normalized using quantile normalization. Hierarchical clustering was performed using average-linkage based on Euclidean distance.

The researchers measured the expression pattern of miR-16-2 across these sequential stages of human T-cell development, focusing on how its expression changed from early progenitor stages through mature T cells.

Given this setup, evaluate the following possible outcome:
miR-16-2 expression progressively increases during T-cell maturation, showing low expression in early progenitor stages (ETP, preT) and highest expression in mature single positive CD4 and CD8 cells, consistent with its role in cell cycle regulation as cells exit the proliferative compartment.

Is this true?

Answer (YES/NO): NO